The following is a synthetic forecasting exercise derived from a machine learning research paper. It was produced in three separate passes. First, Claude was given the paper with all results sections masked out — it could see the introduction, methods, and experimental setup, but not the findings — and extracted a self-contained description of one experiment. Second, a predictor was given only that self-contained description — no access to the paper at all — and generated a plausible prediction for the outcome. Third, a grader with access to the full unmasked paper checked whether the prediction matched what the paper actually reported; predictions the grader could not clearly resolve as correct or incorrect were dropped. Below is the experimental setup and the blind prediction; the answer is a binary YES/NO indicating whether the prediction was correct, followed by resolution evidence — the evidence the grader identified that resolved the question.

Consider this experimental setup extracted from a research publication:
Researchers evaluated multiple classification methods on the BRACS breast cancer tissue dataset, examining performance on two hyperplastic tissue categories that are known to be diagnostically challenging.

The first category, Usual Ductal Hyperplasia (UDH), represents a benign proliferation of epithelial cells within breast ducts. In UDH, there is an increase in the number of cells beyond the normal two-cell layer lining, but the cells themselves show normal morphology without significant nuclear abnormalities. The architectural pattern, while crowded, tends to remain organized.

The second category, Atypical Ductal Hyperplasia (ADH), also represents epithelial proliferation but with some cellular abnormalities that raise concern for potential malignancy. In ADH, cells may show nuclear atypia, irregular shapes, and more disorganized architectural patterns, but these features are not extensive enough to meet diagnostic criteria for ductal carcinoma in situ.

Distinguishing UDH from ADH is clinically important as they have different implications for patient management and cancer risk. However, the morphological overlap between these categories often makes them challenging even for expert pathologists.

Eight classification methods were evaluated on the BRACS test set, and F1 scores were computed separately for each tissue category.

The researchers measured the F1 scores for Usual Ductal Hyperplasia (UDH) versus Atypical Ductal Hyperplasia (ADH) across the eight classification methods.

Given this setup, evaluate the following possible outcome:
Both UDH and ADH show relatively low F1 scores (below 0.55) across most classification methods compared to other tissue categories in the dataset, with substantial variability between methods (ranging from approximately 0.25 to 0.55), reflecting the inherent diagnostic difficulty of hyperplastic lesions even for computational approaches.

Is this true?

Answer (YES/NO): NO